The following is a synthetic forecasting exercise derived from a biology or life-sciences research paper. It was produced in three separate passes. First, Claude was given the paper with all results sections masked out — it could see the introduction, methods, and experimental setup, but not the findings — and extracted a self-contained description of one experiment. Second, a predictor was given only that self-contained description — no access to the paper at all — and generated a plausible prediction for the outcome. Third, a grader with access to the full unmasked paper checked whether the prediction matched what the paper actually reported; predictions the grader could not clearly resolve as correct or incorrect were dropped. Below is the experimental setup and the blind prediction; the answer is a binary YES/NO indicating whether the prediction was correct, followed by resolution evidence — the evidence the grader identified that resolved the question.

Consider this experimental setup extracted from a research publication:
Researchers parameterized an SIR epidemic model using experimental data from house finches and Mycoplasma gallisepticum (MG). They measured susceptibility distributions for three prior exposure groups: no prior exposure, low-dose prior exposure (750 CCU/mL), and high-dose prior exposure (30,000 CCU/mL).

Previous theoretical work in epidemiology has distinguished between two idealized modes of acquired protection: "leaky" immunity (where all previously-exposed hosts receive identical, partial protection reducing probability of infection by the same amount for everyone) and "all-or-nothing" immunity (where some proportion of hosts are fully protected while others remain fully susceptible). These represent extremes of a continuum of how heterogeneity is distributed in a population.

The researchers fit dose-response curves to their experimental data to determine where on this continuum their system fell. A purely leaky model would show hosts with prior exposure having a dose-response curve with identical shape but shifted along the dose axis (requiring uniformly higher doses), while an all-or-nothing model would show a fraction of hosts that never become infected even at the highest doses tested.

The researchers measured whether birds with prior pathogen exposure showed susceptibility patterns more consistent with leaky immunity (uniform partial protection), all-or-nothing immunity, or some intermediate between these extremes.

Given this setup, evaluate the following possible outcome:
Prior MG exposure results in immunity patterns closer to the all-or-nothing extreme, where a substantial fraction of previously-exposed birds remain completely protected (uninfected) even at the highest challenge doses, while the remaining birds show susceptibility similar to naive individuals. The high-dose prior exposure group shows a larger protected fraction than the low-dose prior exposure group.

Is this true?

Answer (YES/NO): NO